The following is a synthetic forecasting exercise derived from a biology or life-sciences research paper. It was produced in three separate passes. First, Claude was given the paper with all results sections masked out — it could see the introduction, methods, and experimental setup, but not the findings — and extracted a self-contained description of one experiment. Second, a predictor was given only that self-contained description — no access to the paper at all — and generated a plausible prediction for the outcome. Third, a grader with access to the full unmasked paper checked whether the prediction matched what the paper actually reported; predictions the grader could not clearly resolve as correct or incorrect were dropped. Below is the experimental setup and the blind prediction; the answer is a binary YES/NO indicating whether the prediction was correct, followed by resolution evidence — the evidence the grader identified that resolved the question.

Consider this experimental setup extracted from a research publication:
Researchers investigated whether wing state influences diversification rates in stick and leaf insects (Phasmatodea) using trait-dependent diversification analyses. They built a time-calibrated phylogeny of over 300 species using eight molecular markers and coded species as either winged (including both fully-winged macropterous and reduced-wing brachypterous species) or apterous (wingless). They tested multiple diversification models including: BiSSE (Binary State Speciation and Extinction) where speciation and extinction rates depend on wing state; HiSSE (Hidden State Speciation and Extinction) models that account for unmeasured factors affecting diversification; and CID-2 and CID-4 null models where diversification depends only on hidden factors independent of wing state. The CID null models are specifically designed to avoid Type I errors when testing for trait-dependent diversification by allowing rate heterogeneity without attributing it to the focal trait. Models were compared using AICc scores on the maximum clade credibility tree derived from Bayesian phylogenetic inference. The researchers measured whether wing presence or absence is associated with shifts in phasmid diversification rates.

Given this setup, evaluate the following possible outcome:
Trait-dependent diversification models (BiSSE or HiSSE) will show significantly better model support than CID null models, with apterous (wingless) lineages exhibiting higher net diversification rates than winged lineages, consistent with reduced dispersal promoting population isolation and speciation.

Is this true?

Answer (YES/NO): NO